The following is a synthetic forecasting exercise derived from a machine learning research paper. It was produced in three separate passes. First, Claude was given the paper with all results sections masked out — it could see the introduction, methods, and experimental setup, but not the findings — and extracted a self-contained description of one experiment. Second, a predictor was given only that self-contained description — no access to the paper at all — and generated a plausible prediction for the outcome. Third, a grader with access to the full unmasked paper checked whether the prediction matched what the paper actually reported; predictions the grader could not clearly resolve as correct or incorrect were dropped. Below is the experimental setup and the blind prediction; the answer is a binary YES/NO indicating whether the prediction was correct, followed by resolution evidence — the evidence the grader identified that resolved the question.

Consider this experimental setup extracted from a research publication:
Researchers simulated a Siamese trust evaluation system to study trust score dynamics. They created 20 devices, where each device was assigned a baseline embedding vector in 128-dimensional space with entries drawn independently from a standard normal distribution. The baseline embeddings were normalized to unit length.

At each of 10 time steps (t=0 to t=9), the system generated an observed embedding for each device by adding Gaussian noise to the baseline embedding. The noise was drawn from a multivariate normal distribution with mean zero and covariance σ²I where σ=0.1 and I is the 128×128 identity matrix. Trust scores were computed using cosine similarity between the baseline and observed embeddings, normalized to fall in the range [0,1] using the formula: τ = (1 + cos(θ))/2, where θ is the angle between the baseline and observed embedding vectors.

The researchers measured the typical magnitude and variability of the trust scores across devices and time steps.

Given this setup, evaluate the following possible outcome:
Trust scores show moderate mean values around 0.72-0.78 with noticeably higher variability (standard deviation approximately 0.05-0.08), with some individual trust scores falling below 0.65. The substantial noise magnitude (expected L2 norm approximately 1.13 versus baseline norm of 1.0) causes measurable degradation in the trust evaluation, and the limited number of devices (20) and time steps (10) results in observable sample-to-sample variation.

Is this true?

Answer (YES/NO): NO